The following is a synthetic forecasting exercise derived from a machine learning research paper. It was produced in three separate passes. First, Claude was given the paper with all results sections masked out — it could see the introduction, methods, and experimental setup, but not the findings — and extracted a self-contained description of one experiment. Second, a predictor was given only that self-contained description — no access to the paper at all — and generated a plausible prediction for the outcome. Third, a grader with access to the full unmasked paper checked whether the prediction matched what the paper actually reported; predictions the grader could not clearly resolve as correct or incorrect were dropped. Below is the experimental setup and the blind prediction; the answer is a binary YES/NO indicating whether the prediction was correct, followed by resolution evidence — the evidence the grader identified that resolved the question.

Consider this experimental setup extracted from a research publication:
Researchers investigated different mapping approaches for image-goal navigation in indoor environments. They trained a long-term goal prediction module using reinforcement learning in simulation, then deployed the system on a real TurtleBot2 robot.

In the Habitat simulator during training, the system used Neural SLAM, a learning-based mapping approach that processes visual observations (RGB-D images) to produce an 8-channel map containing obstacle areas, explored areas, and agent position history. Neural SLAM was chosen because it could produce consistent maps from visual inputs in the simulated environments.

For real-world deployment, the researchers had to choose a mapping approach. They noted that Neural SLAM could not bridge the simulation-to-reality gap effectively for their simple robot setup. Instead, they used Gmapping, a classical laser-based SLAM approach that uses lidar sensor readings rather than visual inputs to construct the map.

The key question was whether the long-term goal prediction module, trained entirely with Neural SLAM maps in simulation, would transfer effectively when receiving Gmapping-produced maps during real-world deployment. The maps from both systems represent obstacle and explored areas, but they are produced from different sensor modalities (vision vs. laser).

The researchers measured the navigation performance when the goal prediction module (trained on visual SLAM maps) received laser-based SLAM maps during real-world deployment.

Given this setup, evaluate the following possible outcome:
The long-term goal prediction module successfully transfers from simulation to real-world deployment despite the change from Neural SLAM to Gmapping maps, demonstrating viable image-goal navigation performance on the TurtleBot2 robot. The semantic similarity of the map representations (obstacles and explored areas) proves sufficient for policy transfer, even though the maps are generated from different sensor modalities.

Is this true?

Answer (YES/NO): YES